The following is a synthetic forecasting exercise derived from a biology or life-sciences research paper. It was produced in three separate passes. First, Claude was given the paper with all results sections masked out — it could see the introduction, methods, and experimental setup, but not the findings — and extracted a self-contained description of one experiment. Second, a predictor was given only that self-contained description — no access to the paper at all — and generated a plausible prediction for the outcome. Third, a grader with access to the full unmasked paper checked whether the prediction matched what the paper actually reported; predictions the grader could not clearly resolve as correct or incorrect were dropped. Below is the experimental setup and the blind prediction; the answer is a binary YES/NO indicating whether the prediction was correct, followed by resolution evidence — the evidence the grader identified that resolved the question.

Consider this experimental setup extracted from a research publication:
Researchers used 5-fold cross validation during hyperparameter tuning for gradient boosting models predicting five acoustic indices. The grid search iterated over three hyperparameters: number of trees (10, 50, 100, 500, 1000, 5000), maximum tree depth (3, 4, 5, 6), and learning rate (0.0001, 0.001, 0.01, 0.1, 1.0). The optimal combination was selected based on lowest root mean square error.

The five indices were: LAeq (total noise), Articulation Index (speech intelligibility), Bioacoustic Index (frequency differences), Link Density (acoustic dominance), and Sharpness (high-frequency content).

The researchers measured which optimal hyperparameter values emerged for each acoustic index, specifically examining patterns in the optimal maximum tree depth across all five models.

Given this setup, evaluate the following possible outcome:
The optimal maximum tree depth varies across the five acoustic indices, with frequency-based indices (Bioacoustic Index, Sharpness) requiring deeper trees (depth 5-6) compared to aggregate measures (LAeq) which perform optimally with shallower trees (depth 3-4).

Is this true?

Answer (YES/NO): NO